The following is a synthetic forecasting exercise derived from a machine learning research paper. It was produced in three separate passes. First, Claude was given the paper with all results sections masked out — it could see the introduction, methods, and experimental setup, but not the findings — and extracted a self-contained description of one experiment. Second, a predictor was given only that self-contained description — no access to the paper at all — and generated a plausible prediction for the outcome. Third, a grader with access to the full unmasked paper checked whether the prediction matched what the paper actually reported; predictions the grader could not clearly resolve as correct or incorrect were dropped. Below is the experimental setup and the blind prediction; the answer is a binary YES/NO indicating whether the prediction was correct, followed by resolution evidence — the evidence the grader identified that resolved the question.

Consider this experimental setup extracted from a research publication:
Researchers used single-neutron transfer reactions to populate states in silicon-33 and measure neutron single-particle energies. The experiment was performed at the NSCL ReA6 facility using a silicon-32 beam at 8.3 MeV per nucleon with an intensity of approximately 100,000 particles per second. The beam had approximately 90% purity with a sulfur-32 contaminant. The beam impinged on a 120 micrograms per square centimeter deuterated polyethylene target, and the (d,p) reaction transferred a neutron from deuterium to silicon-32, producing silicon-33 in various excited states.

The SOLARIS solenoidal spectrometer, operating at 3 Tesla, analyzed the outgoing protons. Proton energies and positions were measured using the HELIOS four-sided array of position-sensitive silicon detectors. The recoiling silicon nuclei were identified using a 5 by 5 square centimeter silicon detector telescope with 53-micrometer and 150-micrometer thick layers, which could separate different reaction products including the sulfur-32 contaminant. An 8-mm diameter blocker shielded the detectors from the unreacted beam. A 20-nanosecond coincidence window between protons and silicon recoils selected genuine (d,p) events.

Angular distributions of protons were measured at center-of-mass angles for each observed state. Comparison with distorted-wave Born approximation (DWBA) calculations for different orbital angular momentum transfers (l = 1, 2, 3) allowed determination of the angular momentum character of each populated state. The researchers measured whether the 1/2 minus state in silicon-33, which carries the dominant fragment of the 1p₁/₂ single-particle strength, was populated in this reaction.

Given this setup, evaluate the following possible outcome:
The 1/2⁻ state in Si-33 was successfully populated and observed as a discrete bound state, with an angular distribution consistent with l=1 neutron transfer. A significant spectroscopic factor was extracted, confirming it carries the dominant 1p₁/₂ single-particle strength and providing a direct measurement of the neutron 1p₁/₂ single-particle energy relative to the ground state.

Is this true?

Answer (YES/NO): YES